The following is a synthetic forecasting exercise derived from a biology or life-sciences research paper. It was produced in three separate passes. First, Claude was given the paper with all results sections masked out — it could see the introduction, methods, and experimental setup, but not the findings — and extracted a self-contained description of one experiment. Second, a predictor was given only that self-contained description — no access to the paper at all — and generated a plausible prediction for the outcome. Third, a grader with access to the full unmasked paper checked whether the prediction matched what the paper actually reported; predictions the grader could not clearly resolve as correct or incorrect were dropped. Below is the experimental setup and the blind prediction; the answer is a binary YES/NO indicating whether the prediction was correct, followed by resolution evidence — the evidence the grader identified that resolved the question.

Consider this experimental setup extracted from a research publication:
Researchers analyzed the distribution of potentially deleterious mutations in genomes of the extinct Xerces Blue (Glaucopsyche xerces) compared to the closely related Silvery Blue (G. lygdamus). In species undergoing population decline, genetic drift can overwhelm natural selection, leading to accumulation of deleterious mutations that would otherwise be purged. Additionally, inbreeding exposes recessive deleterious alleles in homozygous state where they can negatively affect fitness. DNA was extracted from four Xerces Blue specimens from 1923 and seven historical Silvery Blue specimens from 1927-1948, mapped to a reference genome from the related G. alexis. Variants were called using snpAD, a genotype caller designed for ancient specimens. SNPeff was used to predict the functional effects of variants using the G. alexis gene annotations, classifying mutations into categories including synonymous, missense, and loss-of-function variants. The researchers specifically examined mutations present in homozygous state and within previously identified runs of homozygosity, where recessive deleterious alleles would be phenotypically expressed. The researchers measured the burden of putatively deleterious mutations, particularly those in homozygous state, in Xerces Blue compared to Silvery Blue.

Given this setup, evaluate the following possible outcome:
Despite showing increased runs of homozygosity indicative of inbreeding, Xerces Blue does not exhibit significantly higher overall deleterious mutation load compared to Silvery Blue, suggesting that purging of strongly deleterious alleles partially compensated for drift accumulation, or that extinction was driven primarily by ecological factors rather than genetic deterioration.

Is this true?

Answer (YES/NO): NO